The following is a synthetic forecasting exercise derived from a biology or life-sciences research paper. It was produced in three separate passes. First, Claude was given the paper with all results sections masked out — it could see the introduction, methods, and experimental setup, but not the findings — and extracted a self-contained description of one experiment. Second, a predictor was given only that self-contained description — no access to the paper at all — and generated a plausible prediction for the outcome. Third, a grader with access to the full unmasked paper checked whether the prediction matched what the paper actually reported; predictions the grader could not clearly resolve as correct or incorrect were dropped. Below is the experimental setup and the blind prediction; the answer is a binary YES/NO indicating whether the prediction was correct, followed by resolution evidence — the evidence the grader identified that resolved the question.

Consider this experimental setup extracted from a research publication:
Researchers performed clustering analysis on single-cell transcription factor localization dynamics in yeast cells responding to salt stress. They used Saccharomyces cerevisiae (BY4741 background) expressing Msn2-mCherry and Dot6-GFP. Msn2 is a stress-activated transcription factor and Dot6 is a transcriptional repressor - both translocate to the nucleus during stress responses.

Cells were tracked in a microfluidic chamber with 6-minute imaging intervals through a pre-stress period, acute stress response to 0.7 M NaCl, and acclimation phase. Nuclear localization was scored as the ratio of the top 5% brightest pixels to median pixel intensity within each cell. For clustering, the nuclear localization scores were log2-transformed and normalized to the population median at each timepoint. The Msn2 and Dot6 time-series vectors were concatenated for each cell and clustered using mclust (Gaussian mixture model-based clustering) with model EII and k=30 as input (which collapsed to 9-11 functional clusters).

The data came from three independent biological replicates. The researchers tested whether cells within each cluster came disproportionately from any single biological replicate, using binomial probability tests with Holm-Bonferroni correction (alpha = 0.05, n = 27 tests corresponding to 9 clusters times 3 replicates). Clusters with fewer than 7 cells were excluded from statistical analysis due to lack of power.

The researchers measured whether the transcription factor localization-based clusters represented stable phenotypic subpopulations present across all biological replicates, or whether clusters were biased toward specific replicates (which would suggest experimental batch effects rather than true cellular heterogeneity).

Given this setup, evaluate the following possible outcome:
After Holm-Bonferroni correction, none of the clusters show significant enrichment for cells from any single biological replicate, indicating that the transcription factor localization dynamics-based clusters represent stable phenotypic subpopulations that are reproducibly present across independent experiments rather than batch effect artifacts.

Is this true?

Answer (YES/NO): NO